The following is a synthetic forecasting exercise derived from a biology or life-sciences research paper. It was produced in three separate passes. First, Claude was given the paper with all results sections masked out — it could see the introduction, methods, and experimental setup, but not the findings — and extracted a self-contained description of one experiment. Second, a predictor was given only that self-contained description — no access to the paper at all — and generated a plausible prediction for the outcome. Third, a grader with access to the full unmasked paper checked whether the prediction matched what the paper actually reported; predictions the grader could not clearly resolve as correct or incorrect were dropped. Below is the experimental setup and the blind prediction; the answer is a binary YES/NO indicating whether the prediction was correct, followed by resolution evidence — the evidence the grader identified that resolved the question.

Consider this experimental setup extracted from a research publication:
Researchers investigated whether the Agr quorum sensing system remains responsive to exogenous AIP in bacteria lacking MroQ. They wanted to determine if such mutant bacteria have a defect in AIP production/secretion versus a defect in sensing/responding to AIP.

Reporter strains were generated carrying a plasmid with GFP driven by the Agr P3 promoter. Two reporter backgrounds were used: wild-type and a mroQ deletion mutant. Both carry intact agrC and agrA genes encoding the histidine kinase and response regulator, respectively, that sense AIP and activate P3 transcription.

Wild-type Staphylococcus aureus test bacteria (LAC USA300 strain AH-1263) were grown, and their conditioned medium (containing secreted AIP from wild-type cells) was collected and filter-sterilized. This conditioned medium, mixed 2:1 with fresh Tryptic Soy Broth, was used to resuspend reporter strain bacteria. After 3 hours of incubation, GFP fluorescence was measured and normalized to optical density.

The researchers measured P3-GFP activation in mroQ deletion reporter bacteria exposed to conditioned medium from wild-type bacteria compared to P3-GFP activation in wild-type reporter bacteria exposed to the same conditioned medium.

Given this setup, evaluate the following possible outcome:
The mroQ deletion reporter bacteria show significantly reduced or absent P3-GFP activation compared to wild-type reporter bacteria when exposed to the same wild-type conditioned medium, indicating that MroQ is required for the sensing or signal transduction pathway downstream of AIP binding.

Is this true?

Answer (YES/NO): NO